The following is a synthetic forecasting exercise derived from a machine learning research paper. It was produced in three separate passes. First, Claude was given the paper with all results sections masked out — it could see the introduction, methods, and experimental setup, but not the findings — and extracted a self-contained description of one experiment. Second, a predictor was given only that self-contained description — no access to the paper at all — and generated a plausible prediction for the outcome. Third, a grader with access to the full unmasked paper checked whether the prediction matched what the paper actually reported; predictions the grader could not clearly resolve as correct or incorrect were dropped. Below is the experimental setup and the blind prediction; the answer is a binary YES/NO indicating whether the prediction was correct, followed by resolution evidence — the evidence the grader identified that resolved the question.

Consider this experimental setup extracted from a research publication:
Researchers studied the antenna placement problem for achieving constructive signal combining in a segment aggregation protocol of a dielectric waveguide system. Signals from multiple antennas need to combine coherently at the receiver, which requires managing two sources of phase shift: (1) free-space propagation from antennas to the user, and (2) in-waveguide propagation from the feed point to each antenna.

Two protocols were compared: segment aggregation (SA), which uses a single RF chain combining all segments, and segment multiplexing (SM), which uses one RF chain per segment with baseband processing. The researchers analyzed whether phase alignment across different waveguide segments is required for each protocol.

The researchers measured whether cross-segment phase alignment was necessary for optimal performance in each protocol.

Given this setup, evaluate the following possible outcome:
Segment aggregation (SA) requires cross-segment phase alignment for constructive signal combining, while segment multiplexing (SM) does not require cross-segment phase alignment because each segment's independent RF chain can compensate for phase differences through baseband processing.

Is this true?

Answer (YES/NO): YES